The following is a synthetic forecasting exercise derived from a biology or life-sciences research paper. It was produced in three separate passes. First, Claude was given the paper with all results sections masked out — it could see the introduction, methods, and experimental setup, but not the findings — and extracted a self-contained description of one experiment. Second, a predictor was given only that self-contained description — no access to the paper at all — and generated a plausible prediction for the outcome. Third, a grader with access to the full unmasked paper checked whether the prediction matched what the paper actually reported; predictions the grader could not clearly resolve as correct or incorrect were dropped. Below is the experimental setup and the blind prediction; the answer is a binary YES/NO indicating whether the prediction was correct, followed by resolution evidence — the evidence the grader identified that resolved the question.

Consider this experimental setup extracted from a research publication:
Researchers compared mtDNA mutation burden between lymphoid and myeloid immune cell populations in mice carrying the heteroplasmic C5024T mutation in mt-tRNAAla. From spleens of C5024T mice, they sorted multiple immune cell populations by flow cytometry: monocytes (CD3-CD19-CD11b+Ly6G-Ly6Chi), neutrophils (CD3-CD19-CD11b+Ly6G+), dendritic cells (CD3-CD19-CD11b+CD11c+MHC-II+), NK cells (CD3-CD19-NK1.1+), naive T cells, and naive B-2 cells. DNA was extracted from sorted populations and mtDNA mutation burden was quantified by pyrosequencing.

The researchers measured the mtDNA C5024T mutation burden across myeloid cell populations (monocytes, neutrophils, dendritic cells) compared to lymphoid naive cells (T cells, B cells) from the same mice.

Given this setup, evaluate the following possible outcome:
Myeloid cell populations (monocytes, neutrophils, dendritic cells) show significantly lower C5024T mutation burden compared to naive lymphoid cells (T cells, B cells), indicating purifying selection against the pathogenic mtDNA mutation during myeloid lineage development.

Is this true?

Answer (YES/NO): NO